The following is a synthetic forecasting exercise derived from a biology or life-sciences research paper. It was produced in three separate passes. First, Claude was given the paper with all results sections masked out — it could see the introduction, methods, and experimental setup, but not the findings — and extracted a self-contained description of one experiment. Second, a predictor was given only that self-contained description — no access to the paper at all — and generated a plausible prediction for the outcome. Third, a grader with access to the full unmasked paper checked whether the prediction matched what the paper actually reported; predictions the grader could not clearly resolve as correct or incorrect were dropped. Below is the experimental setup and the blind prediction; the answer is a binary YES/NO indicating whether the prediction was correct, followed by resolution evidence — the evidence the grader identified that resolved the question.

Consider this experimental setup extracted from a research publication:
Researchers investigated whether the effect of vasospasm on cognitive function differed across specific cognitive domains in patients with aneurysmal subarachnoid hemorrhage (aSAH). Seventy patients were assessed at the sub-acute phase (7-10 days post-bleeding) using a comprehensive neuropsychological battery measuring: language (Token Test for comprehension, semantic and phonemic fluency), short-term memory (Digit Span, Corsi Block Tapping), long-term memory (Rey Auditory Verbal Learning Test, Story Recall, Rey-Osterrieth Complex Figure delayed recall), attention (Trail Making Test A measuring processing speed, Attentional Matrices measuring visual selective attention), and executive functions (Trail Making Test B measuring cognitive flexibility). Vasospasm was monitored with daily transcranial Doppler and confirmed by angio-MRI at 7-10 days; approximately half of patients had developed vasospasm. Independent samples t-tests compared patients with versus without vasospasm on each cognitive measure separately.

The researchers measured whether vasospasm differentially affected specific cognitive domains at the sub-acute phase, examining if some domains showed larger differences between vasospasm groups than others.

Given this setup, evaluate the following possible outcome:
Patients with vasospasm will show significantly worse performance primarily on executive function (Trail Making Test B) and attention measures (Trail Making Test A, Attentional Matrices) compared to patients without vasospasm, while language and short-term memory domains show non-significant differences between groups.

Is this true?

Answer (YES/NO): NO